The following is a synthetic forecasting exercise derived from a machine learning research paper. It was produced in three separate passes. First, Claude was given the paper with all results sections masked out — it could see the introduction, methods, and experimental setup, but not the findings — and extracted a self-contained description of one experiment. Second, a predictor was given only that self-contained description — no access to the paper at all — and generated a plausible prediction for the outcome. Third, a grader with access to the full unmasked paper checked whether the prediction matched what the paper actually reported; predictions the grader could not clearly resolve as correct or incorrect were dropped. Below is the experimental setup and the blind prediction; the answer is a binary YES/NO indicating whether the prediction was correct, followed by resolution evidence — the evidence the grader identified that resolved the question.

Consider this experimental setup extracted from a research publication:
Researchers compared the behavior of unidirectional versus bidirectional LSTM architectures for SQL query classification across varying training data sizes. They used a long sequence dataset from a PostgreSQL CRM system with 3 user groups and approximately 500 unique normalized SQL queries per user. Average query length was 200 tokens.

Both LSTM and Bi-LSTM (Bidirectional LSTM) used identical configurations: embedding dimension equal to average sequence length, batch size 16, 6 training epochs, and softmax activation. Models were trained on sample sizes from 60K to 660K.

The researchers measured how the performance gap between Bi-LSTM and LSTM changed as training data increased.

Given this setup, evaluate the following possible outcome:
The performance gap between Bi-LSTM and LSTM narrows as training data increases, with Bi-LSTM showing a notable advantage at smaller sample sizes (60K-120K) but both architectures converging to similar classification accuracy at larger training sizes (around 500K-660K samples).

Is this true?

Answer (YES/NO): NO